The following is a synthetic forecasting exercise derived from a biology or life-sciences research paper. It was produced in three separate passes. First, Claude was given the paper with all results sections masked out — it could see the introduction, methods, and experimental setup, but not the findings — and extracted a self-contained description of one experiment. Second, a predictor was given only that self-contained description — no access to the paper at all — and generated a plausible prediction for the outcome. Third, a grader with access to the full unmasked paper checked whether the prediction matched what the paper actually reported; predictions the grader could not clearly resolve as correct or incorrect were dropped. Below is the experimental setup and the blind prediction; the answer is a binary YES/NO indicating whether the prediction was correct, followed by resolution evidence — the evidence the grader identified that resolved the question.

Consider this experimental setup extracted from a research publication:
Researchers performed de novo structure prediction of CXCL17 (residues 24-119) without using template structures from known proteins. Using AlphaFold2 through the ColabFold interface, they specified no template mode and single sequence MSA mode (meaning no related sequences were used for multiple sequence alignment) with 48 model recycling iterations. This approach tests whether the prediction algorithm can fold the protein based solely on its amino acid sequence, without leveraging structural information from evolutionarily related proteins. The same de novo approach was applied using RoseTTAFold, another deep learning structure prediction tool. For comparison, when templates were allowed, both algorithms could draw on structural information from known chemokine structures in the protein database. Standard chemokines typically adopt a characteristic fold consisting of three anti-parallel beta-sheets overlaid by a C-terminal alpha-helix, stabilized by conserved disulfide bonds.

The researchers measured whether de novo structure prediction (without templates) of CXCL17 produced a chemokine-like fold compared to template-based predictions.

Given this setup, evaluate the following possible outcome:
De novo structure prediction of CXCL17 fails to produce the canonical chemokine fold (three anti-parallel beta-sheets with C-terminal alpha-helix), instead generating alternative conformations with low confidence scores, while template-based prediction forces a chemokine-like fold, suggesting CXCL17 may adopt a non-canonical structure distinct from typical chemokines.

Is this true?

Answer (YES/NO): NO